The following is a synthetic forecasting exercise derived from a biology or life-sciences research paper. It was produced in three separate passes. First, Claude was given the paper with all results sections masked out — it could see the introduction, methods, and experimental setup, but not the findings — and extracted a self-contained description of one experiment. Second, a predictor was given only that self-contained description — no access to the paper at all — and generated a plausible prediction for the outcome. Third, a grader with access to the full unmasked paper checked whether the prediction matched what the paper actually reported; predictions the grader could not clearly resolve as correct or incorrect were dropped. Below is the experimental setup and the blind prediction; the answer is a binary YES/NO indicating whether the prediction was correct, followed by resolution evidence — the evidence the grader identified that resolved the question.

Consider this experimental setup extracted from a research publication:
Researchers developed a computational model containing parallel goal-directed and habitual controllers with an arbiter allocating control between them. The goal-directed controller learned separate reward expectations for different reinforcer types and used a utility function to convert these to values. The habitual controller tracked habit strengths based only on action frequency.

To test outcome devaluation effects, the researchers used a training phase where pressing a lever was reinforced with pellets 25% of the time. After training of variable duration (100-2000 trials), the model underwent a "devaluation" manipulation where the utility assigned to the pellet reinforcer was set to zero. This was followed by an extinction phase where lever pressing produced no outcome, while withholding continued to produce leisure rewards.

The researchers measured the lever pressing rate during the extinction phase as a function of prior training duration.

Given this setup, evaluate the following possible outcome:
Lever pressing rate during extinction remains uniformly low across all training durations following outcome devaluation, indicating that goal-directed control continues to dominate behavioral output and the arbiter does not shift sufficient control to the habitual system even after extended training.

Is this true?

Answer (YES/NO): NO